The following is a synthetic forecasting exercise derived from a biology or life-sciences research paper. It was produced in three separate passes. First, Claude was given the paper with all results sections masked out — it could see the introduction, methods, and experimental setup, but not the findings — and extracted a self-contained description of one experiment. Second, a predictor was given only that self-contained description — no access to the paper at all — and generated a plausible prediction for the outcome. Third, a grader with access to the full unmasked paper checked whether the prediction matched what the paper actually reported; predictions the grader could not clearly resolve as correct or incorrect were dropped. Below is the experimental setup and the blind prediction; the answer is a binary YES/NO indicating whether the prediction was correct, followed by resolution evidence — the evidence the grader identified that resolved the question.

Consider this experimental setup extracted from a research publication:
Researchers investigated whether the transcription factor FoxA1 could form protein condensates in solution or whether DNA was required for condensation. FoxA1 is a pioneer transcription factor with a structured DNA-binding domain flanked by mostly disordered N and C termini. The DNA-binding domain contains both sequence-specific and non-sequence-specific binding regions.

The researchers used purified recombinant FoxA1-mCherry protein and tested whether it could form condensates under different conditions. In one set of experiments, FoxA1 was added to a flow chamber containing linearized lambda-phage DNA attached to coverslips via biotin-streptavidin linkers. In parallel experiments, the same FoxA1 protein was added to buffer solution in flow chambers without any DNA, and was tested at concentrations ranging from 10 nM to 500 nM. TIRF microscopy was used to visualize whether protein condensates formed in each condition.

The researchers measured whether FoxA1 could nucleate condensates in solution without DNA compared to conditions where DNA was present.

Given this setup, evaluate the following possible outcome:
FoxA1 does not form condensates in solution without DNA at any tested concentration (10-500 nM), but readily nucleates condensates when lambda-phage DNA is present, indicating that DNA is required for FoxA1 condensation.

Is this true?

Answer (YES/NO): YES